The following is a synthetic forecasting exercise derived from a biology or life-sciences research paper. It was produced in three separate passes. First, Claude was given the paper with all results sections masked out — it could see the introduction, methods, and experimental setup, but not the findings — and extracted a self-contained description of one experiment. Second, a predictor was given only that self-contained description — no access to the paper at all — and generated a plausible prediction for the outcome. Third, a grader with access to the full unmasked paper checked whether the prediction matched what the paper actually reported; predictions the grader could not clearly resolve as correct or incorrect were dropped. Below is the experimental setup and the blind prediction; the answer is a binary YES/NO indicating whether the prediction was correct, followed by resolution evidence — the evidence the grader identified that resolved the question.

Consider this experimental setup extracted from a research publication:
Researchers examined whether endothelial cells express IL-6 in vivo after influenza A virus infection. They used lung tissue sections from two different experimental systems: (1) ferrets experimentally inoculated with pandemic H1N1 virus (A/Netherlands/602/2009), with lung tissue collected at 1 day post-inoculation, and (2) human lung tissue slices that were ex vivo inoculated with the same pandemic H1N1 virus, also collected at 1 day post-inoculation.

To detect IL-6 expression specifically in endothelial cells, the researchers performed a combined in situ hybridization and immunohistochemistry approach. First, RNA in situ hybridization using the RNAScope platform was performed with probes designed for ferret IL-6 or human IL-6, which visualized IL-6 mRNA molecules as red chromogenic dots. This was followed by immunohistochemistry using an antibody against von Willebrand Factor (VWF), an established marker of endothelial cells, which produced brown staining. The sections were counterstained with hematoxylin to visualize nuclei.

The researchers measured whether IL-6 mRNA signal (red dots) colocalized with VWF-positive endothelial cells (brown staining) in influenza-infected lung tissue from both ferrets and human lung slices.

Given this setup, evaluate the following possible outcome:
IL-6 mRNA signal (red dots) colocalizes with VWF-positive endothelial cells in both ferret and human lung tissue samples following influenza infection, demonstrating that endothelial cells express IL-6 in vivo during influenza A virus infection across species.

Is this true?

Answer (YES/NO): YES